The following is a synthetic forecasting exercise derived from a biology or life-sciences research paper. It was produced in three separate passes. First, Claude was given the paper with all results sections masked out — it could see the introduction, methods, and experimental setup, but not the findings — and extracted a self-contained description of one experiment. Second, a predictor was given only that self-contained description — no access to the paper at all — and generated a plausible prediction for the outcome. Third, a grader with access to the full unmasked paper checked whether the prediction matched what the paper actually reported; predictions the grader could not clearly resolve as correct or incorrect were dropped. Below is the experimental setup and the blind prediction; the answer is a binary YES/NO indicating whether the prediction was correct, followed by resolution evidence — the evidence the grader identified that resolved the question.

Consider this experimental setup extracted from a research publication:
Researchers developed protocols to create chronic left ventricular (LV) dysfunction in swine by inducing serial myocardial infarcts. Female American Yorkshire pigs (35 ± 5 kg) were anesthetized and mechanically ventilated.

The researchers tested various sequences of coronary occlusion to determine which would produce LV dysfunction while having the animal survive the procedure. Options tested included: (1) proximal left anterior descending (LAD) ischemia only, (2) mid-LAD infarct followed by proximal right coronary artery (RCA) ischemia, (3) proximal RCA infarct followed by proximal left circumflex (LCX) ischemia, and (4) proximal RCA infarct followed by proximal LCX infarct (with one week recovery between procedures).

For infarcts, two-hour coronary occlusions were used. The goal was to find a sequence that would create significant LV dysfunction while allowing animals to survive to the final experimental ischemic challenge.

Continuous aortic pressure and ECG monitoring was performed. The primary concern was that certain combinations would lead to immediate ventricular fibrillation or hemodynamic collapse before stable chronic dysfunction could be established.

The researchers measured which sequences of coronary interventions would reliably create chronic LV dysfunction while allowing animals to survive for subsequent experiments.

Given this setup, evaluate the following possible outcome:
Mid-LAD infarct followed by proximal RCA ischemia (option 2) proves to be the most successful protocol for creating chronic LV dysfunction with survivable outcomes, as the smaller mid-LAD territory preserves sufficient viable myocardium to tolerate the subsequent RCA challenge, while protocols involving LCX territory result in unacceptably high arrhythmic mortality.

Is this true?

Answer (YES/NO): NO